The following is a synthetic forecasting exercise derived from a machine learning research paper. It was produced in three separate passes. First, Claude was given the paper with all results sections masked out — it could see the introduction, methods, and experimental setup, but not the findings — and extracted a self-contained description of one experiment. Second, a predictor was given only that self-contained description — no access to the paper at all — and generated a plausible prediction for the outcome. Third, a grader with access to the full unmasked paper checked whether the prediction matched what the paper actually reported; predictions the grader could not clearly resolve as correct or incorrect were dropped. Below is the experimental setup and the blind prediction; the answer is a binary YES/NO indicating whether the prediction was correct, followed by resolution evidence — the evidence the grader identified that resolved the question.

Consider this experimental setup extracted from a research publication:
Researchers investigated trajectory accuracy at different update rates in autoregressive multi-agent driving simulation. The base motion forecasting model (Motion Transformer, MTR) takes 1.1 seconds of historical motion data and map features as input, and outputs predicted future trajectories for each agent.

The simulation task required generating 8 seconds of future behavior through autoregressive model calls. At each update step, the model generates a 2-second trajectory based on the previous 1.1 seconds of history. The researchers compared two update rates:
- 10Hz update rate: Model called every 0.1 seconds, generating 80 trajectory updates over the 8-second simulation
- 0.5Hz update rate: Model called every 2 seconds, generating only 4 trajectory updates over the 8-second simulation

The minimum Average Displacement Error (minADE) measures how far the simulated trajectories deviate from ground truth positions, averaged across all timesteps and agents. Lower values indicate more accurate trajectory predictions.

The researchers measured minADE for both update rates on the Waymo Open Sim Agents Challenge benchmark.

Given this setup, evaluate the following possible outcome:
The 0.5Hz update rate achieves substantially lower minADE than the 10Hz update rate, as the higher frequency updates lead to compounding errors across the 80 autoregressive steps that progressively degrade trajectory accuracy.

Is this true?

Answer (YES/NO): YES